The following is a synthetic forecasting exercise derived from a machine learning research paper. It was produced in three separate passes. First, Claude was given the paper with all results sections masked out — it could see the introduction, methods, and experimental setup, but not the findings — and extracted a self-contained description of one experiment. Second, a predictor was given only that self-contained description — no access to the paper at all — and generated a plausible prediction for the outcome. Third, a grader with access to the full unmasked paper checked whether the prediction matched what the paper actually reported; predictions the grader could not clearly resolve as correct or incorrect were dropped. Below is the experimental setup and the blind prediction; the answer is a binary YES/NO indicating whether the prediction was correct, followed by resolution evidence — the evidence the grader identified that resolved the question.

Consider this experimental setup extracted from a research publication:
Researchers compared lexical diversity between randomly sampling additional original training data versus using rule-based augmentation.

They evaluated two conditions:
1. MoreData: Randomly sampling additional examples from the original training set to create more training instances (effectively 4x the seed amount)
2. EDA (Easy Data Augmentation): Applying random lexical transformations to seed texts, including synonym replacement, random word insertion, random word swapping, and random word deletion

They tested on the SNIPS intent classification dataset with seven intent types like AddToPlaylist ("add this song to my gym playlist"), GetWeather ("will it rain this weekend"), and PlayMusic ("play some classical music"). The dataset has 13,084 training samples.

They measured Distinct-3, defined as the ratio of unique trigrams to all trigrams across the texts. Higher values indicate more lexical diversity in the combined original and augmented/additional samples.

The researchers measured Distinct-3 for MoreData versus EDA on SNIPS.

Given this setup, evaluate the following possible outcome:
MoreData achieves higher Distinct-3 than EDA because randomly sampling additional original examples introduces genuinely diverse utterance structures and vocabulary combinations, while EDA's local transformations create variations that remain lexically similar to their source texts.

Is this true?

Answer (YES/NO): YES